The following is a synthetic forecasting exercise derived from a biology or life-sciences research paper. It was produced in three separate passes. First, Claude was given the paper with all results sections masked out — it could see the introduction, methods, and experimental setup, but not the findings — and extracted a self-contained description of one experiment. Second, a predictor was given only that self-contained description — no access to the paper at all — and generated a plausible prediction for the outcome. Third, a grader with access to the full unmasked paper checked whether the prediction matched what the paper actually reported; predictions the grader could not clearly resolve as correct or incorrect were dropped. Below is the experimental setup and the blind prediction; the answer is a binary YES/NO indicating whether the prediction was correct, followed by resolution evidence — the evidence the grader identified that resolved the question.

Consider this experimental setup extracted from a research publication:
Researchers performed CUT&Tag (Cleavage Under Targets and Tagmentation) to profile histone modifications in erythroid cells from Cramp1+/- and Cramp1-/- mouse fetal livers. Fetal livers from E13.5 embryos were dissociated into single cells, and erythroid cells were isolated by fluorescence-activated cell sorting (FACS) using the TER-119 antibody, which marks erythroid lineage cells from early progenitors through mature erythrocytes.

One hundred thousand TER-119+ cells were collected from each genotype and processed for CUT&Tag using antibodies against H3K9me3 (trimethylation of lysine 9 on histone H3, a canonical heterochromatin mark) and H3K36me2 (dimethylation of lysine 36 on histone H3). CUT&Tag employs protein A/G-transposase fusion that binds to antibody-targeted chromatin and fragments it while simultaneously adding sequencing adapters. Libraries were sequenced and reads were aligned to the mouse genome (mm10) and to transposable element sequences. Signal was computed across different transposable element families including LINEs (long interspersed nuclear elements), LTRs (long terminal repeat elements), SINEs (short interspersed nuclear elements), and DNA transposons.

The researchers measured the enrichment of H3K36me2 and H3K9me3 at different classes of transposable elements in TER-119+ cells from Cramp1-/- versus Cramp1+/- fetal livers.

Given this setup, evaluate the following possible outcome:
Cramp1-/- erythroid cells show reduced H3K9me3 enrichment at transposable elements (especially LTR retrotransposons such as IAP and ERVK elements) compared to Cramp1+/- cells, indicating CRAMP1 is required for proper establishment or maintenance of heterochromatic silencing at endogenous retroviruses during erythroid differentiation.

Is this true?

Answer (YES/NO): NO